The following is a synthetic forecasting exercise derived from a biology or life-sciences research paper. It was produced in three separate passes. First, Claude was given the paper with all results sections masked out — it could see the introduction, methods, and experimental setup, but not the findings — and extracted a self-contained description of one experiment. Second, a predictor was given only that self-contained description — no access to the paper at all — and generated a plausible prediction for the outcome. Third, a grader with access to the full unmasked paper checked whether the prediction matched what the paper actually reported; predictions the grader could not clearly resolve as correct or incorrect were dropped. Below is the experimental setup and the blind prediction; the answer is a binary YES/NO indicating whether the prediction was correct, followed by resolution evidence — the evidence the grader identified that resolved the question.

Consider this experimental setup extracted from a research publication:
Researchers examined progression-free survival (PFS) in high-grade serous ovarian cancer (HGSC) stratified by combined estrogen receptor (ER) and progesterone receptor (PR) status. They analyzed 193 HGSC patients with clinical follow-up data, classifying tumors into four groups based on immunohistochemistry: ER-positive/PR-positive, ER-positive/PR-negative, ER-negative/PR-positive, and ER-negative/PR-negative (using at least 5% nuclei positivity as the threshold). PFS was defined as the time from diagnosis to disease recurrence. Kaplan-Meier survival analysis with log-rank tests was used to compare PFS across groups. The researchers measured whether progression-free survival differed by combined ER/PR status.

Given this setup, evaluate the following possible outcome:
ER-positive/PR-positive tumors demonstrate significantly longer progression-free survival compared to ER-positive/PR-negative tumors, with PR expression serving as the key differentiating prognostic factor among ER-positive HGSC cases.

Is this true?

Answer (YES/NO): NO